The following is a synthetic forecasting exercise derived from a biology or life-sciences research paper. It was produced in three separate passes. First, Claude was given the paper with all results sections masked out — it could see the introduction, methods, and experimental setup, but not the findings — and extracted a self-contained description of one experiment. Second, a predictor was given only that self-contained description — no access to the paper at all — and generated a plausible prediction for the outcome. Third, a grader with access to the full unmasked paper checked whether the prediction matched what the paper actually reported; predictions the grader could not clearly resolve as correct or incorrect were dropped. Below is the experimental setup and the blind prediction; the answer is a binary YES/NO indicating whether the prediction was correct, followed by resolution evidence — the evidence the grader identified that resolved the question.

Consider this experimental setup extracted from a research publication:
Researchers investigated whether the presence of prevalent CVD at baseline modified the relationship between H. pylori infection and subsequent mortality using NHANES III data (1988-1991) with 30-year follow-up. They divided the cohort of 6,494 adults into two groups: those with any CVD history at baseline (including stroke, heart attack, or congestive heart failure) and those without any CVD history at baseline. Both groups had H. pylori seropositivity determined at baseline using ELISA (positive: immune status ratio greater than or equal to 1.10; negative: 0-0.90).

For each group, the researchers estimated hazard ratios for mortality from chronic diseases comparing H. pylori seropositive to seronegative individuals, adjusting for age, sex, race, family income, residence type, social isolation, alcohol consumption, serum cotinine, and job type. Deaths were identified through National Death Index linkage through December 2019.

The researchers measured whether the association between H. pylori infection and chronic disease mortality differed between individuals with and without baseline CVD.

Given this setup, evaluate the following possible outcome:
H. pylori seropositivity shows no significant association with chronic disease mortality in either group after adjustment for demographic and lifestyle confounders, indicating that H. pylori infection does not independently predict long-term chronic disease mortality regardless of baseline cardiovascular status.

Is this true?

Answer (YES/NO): NO